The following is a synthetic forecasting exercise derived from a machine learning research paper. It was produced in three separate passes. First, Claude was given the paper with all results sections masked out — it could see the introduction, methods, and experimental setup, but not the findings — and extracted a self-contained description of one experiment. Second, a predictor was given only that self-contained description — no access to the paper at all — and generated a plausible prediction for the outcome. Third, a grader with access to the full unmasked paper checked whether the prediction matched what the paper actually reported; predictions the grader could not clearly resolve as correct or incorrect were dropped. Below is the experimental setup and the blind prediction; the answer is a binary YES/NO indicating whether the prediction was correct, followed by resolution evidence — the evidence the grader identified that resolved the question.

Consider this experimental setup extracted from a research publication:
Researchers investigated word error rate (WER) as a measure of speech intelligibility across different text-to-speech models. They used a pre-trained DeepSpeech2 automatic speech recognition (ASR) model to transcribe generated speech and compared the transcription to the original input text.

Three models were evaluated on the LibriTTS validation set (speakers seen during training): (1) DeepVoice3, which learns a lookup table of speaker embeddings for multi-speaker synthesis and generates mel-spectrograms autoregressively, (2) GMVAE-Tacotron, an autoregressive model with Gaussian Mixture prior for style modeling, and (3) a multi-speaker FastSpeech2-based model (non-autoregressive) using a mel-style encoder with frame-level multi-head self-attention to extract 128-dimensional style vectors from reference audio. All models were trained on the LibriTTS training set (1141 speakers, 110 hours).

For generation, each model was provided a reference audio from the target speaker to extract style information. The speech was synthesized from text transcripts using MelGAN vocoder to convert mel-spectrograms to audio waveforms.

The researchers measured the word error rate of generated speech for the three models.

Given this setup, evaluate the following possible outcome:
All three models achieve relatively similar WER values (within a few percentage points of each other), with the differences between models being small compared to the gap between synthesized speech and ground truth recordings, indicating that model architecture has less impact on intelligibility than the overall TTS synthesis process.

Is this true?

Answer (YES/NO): NO